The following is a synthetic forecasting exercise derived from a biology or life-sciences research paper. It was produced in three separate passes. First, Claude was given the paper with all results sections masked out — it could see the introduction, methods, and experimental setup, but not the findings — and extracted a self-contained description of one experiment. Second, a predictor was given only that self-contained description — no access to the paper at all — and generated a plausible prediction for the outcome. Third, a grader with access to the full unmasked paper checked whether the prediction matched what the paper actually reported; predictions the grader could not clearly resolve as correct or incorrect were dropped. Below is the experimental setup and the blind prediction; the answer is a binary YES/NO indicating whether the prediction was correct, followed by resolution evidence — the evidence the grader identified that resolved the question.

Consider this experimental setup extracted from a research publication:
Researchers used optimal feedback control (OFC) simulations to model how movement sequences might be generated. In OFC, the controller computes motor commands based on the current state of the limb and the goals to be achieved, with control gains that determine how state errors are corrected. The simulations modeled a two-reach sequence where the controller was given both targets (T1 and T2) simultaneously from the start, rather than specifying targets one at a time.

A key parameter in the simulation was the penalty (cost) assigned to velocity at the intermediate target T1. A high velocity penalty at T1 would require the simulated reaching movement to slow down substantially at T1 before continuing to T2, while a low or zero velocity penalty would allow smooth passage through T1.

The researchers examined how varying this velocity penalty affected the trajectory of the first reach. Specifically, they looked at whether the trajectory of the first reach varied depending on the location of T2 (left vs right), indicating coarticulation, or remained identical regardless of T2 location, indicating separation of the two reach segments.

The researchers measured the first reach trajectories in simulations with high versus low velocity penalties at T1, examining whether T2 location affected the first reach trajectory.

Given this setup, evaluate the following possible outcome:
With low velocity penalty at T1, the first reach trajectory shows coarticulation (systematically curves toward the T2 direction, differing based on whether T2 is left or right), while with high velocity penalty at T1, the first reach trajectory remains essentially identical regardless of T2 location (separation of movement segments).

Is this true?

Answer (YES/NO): YES